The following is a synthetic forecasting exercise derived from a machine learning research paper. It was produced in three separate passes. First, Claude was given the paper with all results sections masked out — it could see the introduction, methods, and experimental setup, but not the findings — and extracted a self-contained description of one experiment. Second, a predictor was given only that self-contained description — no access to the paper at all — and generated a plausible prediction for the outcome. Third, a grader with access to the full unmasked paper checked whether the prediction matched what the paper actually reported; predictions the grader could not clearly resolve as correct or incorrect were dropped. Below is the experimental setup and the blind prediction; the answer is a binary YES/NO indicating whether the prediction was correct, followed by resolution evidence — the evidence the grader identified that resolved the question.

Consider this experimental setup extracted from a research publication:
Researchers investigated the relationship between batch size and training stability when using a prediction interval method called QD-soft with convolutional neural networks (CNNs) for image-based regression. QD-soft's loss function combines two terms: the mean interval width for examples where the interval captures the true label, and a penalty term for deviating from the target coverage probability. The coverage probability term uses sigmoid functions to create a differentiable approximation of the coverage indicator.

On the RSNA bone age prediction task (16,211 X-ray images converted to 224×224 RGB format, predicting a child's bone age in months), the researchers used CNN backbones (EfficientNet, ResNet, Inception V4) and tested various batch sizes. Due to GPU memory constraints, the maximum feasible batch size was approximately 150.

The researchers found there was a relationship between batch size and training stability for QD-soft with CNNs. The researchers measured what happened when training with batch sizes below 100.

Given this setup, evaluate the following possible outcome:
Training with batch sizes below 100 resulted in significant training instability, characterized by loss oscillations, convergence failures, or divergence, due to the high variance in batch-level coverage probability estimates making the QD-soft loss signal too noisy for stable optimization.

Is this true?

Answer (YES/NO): NO